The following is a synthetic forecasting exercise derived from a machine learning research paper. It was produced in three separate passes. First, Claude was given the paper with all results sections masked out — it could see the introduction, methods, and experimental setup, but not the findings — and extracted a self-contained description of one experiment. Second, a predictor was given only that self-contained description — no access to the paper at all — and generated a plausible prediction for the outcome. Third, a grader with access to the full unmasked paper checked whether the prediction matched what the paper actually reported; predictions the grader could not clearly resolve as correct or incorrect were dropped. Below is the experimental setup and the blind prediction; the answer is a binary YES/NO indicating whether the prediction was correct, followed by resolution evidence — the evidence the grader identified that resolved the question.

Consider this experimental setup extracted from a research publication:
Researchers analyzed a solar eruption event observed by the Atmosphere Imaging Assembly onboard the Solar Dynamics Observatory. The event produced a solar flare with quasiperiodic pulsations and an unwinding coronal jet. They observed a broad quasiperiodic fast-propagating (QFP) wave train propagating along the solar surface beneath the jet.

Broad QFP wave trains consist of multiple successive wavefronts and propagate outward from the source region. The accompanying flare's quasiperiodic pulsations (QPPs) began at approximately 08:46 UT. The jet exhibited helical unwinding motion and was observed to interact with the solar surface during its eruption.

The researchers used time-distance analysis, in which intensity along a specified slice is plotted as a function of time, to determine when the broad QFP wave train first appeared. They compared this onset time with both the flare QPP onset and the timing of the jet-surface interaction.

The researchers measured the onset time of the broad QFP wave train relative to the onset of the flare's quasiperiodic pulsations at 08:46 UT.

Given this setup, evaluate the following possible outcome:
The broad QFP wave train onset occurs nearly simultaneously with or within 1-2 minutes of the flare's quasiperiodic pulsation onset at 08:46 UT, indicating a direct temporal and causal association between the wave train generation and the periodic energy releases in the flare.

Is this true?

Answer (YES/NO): NO